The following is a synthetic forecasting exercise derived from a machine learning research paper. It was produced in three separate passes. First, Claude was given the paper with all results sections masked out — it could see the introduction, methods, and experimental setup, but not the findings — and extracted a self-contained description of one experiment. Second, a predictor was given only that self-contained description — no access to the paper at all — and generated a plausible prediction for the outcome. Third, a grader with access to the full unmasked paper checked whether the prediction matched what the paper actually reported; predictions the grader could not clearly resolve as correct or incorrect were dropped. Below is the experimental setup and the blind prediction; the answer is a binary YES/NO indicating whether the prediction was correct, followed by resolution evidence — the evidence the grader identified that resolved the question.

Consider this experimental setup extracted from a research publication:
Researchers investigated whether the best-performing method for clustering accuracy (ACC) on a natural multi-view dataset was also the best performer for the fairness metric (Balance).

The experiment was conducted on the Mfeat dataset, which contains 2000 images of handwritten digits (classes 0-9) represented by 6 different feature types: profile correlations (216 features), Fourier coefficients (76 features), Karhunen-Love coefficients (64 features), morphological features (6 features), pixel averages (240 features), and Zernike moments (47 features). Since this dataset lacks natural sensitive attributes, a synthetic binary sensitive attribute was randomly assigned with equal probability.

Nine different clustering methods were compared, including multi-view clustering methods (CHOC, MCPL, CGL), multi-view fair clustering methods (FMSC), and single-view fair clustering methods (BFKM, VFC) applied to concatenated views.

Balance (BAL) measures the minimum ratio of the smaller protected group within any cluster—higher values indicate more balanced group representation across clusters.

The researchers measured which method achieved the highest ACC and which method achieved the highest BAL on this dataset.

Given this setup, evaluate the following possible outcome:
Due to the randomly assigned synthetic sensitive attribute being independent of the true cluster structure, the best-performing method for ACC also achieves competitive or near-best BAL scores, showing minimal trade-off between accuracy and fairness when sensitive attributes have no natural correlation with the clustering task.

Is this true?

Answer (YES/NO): YES